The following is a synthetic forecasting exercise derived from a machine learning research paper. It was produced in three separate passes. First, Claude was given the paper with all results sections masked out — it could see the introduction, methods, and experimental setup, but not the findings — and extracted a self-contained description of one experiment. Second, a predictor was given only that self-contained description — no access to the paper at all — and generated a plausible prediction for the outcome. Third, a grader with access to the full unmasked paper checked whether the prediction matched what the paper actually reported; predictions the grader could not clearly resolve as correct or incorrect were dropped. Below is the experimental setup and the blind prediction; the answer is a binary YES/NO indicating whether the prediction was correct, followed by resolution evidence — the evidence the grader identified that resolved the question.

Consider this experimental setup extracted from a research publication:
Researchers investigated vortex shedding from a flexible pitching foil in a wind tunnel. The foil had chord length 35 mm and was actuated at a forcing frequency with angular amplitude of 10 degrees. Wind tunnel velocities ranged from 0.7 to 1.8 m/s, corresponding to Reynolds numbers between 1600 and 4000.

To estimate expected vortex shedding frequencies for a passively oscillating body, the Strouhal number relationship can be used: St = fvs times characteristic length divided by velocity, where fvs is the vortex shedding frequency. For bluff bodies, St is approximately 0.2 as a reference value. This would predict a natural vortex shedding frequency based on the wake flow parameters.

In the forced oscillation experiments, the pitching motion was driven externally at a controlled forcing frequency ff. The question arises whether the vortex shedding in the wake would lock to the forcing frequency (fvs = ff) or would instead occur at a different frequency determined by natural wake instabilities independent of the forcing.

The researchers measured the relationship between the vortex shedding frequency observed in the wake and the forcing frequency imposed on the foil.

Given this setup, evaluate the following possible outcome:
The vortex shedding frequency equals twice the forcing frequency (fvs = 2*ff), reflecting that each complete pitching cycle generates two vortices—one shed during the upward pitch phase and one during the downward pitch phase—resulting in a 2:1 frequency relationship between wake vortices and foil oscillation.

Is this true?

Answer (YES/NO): NO